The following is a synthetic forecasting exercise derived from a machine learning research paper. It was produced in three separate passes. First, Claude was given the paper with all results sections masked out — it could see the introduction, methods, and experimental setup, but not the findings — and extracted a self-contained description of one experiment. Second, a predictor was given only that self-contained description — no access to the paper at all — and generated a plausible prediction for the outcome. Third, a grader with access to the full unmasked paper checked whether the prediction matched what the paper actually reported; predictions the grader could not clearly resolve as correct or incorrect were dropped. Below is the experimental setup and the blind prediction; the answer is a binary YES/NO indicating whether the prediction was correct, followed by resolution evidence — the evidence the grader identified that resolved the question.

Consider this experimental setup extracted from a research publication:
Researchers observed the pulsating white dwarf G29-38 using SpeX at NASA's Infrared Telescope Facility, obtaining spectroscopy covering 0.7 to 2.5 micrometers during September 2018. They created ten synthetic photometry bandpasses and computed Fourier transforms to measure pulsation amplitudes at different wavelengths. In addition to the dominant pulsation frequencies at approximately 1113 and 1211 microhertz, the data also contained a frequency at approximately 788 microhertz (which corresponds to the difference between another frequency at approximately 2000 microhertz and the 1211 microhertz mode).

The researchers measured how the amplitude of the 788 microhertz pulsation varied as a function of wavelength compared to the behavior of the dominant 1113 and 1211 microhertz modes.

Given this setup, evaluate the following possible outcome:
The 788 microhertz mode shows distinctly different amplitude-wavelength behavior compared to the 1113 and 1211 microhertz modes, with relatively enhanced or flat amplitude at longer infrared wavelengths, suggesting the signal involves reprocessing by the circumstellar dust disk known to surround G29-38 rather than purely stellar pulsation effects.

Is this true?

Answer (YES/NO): YES